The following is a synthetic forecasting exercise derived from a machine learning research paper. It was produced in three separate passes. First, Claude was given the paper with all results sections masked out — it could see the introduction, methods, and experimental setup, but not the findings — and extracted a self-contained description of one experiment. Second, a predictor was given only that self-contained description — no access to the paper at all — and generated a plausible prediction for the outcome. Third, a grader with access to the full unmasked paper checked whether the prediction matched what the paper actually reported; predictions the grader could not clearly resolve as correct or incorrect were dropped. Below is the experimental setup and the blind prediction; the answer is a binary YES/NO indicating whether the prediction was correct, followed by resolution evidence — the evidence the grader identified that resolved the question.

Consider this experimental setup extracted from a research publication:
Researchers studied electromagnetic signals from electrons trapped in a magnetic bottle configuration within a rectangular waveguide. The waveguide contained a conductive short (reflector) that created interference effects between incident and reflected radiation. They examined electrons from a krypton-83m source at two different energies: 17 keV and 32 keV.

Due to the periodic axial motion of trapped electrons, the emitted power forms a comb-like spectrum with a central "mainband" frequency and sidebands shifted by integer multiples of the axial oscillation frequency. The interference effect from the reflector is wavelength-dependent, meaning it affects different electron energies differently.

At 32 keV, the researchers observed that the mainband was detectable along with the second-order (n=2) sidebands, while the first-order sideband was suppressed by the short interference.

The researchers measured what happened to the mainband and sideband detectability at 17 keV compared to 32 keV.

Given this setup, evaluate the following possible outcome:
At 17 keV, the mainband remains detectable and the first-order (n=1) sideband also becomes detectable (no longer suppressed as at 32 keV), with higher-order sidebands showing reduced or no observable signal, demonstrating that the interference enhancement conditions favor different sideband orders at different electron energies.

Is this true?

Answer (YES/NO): NO